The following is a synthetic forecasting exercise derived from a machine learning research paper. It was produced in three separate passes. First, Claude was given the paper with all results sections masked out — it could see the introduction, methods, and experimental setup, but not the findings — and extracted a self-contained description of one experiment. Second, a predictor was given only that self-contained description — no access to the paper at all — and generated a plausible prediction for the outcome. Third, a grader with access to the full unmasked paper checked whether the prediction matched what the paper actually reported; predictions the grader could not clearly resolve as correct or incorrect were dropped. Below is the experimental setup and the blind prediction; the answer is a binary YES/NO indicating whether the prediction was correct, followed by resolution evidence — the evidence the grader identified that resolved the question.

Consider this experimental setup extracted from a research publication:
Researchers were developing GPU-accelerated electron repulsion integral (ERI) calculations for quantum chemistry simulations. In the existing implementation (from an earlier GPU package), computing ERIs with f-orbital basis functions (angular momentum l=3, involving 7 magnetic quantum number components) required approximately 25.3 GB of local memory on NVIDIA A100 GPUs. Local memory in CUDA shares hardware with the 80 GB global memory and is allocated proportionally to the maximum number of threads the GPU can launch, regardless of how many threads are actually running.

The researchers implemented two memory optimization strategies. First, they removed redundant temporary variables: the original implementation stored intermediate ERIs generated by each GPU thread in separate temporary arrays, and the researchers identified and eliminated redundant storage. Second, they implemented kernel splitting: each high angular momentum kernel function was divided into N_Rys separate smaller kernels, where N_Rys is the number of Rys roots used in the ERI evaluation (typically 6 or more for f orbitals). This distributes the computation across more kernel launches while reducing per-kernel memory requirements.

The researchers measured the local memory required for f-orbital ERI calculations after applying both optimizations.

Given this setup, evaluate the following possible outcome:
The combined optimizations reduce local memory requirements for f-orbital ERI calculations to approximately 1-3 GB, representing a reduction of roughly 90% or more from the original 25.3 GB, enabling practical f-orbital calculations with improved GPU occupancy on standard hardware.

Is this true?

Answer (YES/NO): YES